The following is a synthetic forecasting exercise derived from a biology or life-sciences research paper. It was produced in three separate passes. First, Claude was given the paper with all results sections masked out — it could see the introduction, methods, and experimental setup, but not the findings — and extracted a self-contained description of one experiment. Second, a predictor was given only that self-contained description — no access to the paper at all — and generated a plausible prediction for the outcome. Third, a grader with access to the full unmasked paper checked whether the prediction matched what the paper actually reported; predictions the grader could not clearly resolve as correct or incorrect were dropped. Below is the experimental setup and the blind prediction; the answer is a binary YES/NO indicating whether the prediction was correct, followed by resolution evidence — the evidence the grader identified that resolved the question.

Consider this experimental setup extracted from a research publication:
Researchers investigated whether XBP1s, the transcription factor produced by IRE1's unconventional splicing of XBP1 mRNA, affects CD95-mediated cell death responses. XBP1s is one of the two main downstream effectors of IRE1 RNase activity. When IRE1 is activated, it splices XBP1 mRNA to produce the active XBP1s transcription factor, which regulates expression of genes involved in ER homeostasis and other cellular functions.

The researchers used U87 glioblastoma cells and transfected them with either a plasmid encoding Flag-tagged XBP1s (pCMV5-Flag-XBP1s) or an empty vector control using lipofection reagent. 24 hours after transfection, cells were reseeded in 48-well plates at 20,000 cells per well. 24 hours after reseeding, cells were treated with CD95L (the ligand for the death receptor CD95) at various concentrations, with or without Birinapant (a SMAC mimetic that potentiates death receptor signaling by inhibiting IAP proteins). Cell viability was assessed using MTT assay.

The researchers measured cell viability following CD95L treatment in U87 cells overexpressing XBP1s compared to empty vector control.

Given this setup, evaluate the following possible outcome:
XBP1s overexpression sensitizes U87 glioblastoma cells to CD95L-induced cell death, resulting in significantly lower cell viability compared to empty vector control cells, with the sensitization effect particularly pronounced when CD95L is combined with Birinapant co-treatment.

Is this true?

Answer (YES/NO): NO